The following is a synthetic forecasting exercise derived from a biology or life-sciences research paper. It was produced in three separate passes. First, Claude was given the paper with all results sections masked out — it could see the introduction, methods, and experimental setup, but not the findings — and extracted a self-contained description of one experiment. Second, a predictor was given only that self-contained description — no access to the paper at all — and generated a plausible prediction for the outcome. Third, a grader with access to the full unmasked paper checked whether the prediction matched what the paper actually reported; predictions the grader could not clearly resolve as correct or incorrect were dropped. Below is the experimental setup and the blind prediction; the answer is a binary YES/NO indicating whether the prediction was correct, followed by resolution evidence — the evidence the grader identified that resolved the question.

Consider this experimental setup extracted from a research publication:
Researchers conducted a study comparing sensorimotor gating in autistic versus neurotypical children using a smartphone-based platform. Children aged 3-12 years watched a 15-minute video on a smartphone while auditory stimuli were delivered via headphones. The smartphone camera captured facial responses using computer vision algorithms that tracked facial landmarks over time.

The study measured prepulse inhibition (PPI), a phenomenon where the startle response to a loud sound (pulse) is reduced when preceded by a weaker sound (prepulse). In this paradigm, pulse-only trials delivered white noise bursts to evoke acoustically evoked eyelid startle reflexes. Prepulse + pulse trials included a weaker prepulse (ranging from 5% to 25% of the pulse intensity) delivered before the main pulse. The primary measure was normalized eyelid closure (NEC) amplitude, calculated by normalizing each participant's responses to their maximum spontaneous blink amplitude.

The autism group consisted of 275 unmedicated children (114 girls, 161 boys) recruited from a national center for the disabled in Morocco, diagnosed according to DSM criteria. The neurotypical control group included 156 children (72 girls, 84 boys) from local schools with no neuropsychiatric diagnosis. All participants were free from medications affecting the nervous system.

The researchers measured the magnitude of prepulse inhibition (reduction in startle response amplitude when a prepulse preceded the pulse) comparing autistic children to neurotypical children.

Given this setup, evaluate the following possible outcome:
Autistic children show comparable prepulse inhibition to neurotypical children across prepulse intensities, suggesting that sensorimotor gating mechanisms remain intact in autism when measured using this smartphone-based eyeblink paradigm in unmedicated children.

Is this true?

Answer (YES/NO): NO